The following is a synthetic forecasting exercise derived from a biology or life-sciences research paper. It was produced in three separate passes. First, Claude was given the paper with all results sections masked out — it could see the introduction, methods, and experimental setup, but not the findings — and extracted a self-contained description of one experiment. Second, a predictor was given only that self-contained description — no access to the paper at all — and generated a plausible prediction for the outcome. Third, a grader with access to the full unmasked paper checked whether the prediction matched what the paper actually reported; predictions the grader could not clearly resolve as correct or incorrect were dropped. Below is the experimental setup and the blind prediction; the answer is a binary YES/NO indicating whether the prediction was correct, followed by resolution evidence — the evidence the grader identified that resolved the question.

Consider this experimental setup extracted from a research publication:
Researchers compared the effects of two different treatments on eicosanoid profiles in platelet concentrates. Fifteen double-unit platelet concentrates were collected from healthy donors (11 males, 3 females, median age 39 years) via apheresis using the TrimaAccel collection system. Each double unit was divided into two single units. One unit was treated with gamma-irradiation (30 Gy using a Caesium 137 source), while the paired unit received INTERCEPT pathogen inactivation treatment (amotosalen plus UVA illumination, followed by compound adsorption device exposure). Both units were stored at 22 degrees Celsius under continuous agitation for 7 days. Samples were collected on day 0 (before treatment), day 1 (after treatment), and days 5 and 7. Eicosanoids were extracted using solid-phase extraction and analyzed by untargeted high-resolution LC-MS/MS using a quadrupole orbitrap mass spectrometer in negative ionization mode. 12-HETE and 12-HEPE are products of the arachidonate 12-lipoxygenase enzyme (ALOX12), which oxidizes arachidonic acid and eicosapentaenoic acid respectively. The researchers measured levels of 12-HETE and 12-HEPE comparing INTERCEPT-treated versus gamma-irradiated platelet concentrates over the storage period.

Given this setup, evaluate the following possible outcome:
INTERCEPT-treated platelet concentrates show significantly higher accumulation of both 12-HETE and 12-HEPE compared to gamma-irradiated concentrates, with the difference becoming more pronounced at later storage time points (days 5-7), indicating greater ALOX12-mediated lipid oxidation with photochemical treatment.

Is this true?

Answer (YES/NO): NO